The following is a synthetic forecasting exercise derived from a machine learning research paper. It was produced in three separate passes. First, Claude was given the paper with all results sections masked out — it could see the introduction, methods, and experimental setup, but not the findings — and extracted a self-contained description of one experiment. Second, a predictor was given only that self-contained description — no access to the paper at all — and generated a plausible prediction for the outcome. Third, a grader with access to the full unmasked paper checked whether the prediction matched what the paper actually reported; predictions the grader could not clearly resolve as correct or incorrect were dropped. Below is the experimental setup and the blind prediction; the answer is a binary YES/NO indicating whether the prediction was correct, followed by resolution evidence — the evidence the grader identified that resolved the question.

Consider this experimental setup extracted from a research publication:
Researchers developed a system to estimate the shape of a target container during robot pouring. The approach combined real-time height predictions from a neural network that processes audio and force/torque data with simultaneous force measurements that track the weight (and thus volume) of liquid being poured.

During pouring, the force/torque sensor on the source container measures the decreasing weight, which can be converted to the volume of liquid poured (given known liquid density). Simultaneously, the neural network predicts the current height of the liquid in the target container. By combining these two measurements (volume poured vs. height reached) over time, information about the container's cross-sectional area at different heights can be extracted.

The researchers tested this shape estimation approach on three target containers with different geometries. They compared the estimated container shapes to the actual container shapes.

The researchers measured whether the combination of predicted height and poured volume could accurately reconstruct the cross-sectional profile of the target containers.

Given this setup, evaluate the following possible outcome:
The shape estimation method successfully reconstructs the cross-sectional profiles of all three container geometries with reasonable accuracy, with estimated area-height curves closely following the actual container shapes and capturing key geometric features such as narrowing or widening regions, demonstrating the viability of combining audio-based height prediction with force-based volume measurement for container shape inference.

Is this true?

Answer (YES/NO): NO